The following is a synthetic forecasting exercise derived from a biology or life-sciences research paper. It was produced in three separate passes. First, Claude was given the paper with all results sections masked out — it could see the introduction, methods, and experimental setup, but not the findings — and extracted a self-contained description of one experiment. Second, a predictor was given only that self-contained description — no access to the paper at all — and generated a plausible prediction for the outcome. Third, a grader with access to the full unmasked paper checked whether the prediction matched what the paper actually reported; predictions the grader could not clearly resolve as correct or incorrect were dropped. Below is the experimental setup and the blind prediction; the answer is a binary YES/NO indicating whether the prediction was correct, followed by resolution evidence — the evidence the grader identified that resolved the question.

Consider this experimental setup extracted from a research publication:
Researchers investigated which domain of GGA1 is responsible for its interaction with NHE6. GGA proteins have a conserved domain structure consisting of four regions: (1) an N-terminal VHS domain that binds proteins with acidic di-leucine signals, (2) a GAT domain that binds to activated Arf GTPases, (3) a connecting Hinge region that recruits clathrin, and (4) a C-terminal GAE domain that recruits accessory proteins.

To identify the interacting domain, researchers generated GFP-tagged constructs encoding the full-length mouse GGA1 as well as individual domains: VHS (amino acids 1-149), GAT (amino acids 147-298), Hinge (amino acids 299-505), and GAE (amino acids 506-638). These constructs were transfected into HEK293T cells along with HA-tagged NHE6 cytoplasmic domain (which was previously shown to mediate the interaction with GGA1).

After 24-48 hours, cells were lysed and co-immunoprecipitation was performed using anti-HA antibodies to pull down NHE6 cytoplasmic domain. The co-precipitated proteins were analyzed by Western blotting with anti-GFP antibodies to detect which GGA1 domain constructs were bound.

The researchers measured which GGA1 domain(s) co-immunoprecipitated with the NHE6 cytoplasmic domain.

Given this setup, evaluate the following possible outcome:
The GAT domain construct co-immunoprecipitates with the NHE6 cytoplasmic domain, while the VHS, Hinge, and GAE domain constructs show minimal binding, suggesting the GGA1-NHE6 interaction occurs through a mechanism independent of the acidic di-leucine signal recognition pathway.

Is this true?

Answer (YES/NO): NO